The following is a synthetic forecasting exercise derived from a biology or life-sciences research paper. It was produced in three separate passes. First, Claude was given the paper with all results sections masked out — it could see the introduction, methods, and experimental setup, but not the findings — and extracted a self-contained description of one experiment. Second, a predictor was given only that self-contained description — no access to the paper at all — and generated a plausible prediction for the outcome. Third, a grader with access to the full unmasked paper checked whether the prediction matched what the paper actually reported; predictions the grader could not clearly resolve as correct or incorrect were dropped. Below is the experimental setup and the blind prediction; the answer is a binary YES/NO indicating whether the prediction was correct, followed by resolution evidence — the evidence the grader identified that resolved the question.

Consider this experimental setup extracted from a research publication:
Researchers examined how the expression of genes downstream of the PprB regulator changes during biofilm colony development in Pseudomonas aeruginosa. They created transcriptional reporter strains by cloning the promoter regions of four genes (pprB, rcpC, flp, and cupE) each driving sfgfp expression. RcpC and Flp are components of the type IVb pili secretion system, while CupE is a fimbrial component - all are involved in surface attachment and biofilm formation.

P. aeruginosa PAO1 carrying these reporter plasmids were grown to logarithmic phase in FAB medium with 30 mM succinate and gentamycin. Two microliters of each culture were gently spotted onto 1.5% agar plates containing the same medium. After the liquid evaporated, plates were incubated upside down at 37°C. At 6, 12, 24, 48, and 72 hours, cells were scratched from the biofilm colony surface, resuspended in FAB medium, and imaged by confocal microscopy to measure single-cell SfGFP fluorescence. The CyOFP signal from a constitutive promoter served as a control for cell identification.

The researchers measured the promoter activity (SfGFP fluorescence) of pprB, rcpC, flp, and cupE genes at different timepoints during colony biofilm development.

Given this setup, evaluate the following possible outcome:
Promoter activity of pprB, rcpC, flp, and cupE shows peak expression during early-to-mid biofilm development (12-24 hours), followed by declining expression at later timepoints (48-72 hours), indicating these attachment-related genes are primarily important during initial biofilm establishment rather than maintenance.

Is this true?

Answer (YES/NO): NO